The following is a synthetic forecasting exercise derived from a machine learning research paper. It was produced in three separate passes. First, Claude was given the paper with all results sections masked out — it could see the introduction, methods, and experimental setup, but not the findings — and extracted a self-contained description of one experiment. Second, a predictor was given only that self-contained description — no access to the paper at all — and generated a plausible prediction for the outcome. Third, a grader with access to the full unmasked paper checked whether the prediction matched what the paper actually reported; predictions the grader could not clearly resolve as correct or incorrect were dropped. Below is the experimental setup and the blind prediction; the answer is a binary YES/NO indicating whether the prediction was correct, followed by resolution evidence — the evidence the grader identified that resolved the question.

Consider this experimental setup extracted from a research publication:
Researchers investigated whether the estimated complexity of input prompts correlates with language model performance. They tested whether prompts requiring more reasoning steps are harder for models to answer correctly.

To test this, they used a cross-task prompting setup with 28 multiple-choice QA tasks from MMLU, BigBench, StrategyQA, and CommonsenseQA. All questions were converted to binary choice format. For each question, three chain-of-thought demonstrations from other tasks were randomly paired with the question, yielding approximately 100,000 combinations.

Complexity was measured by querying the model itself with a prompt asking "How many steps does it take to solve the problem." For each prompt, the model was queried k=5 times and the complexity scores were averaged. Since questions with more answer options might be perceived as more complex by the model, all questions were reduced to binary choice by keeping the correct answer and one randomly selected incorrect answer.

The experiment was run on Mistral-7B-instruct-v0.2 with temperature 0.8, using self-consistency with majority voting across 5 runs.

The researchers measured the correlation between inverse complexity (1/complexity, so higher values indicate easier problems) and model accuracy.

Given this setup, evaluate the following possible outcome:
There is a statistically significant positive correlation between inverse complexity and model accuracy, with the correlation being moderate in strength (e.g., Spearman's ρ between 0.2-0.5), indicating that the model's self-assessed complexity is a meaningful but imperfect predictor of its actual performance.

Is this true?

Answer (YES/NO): NO